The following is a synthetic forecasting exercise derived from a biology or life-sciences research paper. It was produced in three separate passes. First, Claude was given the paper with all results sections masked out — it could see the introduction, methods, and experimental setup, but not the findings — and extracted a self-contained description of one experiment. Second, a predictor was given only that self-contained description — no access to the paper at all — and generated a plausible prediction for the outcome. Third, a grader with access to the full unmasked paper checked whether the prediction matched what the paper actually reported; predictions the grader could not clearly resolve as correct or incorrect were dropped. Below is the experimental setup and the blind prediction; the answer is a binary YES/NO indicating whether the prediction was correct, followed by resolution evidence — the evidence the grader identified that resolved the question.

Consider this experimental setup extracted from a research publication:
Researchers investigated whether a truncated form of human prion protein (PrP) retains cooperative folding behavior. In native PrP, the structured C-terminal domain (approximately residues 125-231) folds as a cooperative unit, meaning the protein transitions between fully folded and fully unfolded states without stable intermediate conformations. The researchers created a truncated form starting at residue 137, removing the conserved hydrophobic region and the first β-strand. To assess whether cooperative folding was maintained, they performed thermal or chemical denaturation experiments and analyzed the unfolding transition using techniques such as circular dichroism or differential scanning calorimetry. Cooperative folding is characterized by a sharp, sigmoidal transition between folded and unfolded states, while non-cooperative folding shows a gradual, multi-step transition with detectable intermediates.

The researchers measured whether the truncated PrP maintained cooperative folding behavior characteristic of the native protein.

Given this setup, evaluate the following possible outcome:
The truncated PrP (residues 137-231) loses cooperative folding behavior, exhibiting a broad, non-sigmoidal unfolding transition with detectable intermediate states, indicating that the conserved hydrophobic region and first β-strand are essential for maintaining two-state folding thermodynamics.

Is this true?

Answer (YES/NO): NO